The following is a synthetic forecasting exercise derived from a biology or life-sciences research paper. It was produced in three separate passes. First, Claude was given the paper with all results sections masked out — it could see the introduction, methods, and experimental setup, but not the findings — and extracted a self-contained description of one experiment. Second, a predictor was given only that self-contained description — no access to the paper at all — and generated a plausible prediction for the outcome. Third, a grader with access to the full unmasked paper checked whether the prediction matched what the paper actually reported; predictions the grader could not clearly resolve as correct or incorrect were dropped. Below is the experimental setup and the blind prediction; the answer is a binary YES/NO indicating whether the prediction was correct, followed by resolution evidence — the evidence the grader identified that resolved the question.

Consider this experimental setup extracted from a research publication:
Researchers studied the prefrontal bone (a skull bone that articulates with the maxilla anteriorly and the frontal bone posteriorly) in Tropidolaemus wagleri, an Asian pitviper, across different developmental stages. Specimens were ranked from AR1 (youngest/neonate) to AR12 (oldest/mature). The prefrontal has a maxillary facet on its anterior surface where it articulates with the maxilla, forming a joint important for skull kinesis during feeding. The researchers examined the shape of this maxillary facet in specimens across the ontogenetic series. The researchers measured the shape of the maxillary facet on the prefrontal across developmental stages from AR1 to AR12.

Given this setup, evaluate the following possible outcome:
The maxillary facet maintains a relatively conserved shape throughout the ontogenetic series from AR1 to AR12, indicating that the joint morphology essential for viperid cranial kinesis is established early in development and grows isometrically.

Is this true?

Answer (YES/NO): NO